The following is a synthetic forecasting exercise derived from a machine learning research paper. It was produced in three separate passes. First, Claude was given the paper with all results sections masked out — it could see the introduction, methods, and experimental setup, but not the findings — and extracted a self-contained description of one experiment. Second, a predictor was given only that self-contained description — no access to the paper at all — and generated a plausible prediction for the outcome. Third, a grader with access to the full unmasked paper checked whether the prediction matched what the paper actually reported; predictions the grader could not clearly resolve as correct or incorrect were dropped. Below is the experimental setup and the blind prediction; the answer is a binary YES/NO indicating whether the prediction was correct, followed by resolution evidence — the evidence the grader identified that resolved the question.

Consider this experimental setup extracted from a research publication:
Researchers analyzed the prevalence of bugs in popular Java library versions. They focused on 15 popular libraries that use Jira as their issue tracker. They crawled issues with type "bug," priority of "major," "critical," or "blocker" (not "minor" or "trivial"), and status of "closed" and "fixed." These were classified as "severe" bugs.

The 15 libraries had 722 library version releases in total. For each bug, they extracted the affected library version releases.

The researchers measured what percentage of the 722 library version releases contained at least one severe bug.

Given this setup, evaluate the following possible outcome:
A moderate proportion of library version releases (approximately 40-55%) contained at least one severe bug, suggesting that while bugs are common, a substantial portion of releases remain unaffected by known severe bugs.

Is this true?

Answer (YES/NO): NO